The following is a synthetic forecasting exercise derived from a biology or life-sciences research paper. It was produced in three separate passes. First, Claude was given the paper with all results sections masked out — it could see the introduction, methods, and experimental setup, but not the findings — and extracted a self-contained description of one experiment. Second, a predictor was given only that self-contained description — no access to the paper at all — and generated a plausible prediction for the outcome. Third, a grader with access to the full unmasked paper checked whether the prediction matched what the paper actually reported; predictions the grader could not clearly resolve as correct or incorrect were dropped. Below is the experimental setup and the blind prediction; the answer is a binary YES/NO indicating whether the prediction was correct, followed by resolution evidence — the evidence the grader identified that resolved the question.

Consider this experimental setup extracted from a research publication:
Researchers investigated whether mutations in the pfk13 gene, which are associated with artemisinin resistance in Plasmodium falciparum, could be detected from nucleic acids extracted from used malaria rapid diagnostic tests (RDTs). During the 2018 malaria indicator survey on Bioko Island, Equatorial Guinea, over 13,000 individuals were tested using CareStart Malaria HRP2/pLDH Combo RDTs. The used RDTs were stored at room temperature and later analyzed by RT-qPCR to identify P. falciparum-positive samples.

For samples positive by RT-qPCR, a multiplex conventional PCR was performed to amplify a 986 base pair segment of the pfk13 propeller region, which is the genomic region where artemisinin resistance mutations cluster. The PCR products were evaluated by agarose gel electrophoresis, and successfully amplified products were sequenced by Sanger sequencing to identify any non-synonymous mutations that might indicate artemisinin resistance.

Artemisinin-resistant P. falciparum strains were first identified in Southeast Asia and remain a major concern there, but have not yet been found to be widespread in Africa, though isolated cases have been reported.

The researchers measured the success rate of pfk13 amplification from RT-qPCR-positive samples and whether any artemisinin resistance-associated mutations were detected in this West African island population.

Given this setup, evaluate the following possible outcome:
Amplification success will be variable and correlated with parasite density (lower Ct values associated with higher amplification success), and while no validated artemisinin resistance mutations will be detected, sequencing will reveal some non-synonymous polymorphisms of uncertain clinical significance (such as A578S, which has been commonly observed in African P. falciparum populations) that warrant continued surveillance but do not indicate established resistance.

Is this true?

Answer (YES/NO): YES